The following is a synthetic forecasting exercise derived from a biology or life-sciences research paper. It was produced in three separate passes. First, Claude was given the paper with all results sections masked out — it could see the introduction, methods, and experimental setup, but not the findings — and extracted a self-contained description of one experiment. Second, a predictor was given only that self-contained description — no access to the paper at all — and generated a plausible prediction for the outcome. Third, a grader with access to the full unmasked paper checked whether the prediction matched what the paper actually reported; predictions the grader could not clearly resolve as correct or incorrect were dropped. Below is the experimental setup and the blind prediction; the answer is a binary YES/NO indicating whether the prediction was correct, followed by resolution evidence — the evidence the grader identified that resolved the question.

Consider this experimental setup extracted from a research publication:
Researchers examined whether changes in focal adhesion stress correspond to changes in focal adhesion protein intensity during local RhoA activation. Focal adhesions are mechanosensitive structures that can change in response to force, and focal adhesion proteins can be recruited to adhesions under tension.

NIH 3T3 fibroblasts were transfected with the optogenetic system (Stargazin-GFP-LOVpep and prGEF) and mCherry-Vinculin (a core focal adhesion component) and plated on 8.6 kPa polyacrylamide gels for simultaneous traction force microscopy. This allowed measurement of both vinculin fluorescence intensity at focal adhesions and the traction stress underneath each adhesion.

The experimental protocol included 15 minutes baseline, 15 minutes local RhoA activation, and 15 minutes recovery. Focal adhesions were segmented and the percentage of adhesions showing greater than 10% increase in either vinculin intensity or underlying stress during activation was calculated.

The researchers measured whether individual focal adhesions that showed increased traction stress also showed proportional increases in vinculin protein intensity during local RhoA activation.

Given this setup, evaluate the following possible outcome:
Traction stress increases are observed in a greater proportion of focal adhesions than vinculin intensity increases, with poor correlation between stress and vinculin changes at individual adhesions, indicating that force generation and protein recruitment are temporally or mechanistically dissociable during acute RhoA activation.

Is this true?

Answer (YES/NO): YES